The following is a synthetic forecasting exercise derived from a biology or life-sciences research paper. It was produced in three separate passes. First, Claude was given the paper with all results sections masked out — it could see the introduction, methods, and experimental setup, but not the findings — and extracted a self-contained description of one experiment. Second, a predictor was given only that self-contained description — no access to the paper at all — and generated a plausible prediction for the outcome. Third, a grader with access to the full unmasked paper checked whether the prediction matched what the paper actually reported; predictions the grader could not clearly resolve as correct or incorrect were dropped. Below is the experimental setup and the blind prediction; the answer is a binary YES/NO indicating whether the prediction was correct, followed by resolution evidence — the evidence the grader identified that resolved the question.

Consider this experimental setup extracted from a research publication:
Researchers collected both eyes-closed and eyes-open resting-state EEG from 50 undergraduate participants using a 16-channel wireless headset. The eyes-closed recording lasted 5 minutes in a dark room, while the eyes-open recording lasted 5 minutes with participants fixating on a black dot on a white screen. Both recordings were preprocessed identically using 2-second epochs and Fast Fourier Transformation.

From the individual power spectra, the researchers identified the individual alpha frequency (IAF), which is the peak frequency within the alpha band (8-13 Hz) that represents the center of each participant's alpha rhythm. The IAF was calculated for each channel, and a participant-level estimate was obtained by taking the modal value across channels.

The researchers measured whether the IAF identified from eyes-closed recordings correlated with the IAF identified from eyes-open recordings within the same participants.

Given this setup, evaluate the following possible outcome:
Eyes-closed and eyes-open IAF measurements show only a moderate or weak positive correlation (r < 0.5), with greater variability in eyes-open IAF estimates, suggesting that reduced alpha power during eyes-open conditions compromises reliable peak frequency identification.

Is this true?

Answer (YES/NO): NO